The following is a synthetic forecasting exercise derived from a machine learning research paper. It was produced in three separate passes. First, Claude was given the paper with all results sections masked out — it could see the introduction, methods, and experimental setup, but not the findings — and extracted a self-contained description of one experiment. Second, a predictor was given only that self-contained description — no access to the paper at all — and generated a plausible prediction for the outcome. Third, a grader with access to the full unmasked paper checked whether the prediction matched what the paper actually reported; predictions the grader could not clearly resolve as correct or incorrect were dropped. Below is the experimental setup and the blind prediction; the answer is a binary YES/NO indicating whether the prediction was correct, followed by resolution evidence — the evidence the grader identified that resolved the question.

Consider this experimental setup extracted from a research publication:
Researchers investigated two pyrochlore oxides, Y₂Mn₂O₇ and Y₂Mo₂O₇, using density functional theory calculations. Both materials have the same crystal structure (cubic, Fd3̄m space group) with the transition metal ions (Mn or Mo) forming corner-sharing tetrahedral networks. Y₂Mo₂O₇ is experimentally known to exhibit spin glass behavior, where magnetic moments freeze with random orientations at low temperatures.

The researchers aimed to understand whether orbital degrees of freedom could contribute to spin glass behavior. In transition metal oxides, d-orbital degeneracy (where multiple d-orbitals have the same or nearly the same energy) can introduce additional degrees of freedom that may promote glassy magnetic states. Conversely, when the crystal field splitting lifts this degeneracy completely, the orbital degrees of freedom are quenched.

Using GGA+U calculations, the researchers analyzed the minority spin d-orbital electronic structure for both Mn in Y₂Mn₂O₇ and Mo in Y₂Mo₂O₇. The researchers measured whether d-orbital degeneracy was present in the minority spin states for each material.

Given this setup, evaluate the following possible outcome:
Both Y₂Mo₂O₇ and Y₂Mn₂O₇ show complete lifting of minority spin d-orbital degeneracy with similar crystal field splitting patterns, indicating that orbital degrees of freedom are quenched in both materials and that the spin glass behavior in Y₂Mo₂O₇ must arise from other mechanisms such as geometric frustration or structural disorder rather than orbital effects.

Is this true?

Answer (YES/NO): NO